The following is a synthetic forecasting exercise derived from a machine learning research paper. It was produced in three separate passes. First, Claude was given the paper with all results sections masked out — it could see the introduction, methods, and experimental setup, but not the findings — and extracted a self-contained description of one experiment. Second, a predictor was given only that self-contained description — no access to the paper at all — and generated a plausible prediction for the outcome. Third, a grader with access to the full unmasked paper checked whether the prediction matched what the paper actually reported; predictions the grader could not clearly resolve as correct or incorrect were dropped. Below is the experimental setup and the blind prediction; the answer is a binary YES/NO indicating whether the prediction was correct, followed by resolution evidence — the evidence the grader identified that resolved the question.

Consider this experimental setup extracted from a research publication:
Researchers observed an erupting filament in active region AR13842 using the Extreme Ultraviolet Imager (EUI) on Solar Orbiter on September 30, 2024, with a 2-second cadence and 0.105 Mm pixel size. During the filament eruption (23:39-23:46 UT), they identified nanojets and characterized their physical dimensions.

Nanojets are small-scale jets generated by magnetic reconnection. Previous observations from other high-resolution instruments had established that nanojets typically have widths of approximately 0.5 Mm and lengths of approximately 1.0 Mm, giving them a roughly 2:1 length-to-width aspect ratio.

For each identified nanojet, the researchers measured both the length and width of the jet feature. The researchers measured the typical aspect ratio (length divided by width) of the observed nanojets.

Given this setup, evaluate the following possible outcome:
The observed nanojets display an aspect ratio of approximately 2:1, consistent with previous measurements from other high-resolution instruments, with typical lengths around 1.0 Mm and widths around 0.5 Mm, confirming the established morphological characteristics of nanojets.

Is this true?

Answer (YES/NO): NO